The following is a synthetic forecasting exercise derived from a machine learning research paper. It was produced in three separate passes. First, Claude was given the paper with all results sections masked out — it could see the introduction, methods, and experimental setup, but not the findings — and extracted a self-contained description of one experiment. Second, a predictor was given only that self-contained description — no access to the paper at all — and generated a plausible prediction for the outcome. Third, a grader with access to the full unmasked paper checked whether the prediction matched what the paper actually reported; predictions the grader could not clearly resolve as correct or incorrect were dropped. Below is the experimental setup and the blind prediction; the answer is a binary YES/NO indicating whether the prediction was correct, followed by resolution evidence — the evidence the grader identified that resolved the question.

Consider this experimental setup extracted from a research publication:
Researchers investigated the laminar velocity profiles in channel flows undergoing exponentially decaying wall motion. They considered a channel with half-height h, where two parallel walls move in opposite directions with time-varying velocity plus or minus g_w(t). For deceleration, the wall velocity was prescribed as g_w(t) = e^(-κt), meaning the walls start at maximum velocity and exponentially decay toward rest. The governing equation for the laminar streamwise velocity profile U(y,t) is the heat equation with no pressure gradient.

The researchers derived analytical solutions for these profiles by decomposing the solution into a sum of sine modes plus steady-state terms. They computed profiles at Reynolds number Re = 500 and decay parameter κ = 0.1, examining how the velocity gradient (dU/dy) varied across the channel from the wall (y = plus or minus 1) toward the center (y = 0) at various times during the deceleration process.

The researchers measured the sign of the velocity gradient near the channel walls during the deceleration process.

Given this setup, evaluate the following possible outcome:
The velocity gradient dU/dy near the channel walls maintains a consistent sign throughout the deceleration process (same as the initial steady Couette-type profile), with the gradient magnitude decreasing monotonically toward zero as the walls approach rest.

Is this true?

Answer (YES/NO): NO